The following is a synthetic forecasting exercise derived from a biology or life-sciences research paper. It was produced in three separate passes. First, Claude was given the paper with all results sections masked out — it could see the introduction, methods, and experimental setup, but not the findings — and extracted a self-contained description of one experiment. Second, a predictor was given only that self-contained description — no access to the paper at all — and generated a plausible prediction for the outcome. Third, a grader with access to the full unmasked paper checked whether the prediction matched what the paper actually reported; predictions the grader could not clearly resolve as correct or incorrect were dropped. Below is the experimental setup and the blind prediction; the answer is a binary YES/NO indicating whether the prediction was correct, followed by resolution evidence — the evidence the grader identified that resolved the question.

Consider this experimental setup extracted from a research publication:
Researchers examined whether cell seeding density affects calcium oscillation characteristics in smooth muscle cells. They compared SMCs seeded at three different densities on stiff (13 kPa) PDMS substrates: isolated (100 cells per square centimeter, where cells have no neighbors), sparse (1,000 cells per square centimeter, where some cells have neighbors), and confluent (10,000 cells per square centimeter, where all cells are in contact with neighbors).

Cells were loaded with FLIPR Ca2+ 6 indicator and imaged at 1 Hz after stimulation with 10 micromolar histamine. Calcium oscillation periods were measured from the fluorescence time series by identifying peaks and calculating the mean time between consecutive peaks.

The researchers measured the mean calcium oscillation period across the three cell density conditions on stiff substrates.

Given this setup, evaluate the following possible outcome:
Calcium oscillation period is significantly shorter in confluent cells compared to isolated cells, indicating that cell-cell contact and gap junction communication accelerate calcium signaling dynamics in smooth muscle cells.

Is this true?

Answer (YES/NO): NO